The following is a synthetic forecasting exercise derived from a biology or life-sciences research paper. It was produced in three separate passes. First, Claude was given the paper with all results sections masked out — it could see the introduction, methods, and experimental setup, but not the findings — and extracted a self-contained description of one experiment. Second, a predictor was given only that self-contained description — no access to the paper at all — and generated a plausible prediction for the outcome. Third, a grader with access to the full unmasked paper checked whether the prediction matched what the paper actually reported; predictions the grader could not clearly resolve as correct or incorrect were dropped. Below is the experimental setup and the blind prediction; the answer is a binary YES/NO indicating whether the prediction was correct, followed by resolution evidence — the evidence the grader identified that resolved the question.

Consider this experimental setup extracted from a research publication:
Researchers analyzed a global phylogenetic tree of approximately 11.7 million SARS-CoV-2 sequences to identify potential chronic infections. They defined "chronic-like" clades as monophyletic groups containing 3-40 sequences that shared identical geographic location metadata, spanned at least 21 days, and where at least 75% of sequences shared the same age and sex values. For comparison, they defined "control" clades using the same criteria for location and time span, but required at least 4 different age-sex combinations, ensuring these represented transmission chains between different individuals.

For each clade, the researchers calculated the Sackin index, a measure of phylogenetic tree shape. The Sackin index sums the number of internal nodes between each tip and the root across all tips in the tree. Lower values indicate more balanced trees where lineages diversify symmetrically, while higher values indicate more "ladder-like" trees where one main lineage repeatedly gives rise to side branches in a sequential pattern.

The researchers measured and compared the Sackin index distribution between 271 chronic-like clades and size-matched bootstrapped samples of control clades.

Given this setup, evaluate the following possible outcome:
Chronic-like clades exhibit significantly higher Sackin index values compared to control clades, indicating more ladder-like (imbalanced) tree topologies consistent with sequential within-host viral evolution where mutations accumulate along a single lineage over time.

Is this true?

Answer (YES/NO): YES